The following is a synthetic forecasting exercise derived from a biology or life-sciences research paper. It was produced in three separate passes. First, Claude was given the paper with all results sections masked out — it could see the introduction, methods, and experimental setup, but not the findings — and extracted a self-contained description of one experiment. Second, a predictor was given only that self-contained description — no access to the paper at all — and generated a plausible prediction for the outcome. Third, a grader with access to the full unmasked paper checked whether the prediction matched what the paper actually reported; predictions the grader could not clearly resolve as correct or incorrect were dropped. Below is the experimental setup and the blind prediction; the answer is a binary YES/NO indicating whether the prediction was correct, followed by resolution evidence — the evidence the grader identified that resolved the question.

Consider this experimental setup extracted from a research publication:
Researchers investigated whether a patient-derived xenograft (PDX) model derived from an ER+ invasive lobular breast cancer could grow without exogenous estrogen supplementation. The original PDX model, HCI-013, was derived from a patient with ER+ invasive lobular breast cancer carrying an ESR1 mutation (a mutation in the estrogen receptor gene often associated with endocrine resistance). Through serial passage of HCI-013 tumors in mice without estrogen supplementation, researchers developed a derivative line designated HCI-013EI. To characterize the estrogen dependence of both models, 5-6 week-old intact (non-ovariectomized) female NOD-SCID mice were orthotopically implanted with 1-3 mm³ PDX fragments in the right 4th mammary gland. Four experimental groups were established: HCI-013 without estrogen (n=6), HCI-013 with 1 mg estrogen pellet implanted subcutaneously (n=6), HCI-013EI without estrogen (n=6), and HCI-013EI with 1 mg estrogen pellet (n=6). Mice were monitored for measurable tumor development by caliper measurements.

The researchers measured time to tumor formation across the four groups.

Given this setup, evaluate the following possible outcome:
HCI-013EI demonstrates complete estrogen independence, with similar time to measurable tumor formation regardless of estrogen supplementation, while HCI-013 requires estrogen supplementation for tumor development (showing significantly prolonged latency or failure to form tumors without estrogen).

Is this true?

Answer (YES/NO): NO